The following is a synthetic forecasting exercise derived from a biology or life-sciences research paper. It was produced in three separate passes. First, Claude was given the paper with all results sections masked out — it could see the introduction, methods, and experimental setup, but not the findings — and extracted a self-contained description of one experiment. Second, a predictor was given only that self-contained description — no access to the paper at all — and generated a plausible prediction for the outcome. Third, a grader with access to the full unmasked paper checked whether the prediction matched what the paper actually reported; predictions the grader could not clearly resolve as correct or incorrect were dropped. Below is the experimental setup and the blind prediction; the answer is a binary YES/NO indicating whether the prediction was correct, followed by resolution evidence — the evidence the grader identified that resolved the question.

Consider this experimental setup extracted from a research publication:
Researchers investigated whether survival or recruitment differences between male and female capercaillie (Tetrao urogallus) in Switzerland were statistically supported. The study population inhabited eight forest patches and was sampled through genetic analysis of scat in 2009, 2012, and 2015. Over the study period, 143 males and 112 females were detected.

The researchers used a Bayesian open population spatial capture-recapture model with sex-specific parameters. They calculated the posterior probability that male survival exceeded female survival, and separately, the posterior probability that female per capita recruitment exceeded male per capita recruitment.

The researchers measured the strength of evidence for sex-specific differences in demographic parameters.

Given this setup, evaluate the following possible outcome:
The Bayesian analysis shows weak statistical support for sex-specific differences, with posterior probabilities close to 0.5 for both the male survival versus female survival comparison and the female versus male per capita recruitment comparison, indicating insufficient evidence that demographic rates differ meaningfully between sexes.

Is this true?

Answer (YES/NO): NO